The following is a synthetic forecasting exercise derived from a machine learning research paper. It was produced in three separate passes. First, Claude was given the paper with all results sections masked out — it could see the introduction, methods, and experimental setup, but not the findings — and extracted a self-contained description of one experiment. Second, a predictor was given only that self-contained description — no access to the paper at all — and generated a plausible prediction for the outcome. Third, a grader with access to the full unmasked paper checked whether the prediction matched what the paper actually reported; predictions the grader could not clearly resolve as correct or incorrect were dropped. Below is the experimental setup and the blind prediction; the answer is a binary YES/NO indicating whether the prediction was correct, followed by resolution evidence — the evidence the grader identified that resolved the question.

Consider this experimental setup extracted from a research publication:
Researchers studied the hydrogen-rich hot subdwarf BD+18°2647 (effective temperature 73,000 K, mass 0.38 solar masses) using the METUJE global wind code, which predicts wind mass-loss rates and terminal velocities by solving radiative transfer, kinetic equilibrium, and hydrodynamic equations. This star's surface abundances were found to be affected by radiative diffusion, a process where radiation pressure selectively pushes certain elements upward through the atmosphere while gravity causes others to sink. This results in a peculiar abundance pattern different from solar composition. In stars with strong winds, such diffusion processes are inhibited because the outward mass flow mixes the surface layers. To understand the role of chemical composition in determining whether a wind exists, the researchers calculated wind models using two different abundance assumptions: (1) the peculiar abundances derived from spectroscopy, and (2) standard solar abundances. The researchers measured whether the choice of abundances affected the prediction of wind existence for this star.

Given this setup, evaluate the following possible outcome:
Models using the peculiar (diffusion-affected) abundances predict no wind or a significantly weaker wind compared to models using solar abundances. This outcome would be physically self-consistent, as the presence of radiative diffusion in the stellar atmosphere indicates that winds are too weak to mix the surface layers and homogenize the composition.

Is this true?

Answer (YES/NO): YES